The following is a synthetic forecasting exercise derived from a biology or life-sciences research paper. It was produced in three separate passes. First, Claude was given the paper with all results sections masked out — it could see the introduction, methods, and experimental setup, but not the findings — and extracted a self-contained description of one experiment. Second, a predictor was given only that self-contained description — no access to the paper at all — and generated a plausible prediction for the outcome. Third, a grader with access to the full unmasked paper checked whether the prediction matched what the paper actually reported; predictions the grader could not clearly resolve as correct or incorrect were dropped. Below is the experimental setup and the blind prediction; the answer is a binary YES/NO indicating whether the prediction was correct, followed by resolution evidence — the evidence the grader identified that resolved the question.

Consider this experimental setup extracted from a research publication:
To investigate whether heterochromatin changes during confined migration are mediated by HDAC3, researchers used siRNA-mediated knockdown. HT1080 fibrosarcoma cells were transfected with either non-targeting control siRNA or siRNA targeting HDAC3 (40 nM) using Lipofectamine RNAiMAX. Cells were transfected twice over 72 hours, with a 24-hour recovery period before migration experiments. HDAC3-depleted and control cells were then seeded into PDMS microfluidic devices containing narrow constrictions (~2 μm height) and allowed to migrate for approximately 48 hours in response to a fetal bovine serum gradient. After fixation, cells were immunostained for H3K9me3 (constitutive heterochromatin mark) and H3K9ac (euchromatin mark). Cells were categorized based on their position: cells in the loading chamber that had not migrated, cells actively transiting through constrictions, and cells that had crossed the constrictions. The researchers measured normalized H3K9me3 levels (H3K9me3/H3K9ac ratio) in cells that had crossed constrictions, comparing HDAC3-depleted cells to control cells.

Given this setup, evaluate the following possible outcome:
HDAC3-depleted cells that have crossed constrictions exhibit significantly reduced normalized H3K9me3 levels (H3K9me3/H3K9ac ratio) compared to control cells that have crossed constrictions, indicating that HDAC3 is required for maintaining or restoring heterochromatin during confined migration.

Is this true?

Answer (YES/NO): YES